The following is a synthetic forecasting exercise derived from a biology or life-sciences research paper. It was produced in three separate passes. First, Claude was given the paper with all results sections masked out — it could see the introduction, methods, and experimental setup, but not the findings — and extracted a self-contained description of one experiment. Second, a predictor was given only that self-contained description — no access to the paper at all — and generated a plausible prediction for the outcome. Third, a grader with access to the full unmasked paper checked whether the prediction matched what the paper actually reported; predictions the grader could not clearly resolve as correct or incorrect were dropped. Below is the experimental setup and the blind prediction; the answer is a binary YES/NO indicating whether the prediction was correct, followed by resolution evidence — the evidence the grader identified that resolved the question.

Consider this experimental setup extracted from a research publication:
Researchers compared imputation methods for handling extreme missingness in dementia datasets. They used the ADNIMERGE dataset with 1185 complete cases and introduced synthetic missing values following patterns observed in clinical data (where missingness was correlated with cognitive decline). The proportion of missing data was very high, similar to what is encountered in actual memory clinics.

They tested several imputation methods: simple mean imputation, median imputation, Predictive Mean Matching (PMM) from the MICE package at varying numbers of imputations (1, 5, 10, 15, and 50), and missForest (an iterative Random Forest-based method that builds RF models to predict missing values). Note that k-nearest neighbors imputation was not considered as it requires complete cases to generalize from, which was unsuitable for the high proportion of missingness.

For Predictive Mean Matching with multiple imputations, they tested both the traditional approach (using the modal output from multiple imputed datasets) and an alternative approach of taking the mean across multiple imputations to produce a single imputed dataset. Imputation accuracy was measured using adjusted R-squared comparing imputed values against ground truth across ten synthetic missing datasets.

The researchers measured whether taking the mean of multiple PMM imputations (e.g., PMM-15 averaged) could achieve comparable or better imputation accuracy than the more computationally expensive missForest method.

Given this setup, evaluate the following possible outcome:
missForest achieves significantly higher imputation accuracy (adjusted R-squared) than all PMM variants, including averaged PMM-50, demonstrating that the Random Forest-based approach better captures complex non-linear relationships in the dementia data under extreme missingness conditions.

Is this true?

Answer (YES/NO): NO